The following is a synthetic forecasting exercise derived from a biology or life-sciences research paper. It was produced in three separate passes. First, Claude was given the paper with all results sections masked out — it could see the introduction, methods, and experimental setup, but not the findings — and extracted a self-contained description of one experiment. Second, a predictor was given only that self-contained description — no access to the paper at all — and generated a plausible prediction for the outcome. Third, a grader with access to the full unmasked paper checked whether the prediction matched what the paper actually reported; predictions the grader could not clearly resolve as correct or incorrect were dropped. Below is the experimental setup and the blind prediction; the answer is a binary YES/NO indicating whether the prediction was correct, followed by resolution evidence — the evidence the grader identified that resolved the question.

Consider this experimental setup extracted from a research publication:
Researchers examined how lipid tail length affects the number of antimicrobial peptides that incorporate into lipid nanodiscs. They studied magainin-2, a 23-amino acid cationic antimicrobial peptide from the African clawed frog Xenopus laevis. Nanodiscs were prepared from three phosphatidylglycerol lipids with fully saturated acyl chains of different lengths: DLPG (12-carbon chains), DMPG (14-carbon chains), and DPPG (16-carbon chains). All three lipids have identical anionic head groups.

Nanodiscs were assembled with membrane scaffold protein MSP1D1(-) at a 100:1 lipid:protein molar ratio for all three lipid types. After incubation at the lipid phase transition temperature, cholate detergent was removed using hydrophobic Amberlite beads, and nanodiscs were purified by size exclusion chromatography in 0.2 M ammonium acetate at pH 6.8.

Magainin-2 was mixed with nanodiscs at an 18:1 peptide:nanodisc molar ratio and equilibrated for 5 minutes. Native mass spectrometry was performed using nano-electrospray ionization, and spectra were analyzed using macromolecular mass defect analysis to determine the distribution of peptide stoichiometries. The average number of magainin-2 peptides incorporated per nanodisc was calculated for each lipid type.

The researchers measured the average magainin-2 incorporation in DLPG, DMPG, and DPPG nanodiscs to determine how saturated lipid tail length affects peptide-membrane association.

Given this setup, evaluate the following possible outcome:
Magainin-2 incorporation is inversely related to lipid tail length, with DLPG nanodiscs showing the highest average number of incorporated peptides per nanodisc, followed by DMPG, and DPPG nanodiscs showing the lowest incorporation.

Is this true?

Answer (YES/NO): NO